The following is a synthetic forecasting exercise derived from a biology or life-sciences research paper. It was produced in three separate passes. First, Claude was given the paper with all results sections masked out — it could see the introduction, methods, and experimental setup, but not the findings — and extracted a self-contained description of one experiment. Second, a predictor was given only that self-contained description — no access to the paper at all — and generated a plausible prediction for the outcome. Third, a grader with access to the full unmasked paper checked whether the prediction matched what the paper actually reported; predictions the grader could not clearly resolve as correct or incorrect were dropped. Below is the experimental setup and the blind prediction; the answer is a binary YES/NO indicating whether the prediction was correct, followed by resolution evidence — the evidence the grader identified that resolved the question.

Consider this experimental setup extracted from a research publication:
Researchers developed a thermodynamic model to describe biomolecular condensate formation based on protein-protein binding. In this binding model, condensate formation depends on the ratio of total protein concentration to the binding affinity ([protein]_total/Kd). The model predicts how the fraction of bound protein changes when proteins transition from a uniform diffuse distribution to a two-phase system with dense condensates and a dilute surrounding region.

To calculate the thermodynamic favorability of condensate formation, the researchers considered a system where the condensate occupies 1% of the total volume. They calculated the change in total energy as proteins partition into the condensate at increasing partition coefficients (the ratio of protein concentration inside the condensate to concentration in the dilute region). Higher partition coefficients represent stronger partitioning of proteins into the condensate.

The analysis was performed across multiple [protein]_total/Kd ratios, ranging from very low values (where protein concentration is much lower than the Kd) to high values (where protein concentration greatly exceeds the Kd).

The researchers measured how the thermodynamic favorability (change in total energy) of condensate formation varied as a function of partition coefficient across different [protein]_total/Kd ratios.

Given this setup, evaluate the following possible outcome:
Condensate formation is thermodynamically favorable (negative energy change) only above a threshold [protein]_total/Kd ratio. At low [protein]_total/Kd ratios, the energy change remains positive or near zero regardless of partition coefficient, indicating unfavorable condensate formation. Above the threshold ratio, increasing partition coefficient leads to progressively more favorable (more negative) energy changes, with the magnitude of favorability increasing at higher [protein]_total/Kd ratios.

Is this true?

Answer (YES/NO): NO